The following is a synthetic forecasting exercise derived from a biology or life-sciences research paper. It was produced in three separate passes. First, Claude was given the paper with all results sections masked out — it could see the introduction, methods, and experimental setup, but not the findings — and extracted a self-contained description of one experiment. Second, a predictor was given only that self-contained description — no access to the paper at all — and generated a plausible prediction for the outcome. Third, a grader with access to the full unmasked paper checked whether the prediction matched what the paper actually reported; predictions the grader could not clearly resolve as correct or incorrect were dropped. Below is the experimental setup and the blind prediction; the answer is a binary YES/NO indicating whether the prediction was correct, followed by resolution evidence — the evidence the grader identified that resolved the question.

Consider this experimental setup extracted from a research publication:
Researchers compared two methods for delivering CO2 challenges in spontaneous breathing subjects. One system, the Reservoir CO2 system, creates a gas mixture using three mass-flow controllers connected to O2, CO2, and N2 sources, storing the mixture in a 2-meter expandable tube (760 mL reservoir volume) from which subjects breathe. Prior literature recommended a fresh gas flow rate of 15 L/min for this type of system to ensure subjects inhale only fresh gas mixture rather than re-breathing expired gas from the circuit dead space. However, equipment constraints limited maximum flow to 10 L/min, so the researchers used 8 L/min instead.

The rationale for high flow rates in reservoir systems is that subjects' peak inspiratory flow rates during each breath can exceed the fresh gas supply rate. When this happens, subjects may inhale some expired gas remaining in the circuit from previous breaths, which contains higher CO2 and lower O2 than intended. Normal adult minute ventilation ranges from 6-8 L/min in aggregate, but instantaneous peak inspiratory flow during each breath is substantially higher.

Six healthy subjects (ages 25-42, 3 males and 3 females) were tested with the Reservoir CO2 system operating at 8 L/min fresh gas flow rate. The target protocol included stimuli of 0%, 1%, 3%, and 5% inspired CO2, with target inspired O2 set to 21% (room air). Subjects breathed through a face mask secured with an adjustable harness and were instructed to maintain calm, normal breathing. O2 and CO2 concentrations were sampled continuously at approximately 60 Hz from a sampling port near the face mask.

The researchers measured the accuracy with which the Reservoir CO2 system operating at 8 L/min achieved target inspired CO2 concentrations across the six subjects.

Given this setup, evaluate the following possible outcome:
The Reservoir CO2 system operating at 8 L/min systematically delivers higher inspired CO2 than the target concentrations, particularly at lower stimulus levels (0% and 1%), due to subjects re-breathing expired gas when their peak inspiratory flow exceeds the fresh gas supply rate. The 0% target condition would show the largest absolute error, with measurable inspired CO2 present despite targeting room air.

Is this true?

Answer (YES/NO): NO